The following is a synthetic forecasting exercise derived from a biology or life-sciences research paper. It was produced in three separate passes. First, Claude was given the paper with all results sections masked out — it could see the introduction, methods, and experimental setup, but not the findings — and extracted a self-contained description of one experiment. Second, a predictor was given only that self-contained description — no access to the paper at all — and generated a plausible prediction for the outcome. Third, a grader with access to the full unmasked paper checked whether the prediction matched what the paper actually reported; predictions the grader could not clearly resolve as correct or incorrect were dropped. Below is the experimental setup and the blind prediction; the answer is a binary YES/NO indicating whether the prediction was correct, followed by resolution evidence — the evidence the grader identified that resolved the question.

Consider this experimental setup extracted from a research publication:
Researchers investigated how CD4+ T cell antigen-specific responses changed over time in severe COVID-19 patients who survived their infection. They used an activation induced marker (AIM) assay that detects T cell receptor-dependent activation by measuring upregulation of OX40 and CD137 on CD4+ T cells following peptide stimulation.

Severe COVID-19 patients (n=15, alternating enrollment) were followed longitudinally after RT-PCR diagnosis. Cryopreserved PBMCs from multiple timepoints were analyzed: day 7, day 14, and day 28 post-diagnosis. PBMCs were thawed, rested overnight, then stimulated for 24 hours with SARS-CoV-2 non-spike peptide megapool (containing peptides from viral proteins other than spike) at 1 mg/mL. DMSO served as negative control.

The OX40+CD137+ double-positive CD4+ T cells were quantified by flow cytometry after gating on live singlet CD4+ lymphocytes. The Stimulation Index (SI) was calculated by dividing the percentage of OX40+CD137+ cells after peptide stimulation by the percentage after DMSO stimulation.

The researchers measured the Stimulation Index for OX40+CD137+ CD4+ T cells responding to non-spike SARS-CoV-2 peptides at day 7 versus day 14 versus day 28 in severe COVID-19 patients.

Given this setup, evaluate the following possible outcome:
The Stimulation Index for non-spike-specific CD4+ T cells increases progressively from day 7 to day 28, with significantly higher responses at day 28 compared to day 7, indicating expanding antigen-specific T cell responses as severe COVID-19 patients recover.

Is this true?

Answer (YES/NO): NO